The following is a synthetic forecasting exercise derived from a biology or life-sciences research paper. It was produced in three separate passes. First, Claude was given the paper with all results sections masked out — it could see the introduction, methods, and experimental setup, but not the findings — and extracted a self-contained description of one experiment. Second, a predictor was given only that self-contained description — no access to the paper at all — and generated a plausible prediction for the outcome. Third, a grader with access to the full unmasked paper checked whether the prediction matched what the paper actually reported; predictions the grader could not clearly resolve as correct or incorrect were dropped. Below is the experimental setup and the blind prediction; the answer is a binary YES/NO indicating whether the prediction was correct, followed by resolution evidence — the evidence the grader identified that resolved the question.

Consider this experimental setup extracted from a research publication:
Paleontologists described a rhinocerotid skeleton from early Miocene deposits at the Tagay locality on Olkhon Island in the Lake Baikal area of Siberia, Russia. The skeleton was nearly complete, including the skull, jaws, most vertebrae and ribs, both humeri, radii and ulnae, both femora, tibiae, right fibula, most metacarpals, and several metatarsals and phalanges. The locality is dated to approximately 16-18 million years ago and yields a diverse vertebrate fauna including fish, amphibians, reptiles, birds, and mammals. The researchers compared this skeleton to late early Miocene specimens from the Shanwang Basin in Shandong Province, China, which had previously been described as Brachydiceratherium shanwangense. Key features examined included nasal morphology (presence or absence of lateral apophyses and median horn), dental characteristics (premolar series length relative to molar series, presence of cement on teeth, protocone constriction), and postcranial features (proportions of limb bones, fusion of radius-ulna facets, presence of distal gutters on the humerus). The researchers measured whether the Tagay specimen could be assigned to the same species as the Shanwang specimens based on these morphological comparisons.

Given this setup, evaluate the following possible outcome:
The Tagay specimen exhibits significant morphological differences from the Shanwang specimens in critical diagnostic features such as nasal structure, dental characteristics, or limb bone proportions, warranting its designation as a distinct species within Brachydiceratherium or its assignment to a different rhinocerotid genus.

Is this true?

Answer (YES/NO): NO